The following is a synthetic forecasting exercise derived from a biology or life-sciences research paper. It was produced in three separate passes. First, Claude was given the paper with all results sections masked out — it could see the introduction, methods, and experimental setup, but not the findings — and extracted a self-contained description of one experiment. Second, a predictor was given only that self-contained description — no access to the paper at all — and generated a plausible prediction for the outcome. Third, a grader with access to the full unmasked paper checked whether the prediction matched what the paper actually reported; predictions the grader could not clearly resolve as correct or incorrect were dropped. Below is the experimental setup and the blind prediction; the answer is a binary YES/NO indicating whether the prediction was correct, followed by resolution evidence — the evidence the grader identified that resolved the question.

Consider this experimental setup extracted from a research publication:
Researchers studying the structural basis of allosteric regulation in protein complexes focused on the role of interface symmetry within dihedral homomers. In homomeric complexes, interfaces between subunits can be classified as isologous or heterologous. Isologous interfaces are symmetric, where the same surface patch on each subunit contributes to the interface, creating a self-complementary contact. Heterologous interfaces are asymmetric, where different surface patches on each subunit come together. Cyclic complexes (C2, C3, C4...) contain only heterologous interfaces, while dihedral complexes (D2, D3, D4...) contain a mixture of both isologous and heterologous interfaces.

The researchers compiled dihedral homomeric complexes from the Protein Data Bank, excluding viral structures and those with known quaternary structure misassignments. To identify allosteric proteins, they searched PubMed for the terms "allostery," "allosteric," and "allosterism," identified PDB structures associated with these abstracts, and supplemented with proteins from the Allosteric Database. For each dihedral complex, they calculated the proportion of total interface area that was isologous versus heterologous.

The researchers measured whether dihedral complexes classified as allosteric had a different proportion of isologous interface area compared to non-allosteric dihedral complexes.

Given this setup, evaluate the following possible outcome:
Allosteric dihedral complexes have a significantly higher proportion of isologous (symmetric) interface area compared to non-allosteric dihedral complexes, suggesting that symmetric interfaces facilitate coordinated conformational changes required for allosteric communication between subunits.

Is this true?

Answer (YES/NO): YES